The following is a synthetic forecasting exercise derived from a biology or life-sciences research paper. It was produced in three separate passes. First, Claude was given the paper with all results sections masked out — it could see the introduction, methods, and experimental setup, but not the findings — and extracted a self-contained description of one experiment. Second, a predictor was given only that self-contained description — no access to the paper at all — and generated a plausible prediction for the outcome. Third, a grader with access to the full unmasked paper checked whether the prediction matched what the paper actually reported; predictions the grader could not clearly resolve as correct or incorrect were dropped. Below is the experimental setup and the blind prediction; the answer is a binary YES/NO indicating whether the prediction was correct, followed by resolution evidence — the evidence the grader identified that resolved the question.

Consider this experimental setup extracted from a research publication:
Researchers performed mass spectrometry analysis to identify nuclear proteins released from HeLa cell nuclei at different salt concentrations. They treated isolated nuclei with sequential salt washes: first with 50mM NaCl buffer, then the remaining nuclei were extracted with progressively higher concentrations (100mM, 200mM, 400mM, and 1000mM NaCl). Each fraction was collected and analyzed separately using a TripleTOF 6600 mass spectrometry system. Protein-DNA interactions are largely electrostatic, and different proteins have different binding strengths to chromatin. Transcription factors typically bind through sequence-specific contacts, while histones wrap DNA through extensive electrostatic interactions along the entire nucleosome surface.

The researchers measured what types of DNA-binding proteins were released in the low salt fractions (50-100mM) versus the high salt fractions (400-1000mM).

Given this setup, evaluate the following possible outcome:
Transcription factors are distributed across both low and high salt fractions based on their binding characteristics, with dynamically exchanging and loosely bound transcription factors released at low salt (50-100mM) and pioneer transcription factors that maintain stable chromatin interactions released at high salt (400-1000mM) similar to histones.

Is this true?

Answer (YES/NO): NO